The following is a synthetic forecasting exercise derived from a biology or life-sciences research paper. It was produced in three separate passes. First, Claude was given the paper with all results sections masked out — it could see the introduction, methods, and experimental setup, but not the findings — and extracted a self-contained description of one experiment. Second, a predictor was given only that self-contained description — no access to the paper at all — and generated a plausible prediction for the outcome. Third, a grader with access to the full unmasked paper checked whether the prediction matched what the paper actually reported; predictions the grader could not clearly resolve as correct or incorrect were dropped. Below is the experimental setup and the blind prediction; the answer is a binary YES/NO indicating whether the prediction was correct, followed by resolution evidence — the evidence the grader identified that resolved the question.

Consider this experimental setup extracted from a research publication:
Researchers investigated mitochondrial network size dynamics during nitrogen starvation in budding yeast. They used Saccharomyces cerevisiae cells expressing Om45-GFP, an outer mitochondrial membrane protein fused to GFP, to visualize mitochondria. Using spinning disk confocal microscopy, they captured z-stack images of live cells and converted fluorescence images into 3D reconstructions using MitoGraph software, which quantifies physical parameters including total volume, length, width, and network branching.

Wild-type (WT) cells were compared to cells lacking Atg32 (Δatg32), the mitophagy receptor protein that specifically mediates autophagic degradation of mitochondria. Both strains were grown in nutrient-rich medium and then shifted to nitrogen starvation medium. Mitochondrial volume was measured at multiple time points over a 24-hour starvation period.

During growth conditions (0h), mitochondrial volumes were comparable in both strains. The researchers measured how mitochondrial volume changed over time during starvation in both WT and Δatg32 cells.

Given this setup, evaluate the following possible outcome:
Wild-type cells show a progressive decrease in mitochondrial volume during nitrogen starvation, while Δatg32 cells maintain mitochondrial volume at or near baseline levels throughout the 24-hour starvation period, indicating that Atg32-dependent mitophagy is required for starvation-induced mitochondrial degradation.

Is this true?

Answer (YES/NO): NO